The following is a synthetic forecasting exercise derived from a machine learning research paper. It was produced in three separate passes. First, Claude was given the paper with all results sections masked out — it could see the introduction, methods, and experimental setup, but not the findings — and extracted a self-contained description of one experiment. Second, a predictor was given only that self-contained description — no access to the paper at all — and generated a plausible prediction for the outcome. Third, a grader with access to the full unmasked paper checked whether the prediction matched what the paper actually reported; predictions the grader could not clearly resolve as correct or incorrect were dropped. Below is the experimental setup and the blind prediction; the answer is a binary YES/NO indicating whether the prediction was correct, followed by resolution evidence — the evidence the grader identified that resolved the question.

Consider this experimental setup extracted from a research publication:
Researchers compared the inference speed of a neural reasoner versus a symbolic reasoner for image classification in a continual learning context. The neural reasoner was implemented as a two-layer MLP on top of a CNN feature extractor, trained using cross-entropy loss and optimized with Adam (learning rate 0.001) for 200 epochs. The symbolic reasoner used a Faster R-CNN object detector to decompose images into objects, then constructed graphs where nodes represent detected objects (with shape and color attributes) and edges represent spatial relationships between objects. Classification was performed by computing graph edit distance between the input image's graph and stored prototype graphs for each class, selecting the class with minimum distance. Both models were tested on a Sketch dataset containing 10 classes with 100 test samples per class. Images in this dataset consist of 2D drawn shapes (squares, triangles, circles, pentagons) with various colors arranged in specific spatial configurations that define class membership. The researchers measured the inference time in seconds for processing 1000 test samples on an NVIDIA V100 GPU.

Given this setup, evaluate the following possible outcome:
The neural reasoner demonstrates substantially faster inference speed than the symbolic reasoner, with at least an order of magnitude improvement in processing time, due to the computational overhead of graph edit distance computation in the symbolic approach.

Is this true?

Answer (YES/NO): YES